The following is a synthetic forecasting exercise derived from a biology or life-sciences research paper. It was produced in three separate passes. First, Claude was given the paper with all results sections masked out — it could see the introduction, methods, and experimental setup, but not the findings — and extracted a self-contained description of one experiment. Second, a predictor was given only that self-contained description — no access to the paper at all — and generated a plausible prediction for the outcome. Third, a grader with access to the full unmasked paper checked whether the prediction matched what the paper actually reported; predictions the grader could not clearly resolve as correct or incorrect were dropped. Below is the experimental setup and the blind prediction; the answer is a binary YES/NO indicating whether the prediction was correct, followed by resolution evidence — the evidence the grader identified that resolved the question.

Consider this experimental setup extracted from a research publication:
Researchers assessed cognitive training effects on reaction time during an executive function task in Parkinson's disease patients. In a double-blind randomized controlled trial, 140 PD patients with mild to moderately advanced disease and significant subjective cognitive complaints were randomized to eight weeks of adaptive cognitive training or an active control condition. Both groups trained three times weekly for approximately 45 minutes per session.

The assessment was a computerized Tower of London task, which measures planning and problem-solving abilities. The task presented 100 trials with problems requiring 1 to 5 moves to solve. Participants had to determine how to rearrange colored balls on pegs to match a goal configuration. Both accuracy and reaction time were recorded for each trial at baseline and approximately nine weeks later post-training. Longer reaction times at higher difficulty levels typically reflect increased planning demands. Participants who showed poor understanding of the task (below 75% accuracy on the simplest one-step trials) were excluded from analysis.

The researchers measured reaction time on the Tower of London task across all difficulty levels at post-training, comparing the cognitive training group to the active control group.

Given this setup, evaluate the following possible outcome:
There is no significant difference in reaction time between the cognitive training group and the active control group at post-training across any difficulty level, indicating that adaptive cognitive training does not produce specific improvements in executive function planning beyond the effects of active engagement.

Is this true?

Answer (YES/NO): NO